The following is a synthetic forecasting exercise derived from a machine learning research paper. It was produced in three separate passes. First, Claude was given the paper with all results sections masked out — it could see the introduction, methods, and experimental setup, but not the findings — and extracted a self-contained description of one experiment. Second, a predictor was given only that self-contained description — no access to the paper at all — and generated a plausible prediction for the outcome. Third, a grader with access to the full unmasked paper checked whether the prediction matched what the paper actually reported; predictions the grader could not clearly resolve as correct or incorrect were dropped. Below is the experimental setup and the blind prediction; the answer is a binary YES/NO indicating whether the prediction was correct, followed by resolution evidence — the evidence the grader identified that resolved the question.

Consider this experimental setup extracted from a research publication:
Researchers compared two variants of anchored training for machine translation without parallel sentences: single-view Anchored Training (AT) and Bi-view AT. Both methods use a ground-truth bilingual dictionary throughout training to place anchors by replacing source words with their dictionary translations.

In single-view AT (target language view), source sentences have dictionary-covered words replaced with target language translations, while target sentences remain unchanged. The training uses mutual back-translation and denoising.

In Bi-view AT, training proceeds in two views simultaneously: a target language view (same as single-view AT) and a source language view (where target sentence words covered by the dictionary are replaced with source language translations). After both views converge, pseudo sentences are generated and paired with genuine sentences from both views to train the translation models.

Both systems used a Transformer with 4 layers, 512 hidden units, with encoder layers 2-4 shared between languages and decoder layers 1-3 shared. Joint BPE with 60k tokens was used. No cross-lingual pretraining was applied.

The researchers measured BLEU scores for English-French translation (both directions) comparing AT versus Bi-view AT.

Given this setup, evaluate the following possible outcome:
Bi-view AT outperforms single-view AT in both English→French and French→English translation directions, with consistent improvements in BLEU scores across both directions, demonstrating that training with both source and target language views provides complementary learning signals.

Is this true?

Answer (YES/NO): YES